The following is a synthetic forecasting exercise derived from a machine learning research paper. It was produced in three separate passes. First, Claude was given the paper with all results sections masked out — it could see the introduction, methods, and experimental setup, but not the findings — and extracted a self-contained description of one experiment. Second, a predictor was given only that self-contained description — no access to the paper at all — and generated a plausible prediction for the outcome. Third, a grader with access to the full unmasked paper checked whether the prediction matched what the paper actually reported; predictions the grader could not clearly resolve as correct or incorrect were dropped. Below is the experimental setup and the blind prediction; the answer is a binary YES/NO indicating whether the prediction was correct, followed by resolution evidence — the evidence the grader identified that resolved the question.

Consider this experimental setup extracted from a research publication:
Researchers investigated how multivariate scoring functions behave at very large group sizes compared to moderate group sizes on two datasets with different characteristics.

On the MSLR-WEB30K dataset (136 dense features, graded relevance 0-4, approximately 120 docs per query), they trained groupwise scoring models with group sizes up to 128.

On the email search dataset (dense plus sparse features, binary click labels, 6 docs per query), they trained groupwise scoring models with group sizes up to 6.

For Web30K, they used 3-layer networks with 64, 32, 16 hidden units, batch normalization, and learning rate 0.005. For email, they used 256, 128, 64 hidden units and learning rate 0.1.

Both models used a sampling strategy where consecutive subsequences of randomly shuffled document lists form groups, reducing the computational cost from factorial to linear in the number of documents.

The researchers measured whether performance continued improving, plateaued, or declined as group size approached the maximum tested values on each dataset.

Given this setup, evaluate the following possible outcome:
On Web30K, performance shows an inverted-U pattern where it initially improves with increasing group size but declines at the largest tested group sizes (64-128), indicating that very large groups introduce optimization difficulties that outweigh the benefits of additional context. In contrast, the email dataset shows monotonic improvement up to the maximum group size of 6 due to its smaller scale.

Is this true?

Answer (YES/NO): NO